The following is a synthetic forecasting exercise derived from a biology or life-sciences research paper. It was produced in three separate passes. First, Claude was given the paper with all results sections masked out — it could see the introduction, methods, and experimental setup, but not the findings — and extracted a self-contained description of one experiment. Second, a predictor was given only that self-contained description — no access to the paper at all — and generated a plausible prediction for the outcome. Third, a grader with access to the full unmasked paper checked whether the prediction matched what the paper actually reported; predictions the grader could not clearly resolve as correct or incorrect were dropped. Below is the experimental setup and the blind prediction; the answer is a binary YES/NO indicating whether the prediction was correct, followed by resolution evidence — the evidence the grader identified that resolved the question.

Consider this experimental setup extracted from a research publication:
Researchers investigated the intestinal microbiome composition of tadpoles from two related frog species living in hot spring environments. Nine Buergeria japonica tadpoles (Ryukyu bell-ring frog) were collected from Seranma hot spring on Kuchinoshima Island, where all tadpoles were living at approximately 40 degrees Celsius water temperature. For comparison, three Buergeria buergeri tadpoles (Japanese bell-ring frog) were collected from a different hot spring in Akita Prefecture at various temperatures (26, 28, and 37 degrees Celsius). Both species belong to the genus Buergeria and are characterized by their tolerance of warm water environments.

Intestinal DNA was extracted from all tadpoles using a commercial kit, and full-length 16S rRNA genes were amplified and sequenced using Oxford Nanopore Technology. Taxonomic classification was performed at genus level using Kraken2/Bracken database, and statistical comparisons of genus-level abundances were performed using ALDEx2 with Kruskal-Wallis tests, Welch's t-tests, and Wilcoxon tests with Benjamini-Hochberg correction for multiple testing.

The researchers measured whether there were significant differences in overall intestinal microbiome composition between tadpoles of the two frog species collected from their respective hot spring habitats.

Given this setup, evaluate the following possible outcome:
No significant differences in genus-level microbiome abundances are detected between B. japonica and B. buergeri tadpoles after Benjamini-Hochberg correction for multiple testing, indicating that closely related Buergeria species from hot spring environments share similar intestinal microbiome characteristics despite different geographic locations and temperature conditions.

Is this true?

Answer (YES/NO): NO